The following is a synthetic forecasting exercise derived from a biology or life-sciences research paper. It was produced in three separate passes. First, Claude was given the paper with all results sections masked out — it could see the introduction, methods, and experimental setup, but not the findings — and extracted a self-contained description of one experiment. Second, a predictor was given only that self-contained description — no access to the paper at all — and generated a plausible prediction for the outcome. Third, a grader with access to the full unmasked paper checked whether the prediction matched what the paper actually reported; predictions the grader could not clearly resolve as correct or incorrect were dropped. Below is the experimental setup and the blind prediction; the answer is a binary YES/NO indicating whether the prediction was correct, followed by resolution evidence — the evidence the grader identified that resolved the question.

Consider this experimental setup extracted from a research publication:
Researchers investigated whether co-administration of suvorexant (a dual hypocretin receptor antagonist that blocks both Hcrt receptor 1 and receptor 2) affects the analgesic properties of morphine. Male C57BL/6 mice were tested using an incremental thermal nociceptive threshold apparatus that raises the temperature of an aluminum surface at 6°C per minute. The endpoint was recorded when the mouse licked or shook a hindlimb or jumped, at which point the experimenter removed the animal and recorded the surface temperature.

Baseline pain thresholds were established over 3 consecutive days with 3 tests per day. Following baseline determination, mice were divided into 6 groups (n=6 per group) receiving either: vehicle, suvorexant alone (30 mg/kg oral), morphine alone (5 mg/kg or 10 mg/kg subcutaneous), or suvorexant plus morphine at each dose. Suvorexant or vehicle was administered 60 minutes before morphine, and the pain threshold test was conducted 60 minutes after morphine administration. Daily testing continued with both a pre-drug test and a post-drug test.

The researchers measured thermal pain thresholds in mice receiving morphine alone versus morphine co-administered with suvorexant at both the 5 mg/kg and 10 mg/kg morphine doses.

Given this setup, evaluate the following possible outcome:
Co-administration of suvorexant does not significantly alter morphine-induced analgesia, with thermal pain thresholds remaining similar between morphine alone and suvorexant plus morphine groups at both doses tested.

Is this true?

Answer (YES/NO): YES